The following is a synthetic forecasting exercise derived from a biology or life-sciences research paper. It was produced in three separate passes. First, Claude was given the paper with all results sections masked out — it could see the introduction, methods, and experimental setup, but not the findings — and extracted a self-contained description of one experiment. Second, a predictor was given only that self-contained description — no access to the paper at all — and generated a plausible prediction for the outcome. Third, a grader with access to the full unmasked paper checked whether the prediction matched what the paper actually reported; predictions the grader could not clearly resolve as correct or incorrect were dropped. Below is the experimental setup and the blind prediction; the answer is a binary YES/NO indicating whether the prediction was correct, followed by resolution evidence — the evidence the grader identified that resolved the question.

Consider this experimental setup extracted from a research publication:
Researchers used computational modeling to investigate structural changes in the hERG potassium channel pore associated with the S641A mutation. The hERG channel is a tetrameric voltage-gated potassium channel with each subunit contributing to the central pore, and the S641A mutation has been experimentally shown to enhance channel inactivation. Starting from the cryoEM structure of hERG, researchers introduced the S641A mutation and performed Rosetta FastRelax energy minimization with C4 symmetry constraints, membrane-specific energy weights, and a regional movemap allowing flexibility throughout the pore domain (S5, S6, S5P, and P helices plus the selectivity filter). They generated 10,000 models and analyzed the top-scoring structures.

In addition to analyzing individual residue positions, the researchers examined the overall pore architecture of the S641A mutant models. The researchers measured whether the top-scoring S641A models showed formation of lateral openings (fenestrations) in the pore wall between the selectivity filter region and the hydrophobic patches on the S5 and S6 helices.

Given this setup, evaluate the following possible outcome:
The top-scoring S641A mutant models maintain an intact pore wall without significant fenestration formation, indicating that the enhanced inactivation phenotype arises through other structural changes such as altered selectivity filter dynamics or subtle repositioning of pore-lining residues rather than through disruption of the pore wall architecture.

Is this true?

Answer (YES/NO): NO